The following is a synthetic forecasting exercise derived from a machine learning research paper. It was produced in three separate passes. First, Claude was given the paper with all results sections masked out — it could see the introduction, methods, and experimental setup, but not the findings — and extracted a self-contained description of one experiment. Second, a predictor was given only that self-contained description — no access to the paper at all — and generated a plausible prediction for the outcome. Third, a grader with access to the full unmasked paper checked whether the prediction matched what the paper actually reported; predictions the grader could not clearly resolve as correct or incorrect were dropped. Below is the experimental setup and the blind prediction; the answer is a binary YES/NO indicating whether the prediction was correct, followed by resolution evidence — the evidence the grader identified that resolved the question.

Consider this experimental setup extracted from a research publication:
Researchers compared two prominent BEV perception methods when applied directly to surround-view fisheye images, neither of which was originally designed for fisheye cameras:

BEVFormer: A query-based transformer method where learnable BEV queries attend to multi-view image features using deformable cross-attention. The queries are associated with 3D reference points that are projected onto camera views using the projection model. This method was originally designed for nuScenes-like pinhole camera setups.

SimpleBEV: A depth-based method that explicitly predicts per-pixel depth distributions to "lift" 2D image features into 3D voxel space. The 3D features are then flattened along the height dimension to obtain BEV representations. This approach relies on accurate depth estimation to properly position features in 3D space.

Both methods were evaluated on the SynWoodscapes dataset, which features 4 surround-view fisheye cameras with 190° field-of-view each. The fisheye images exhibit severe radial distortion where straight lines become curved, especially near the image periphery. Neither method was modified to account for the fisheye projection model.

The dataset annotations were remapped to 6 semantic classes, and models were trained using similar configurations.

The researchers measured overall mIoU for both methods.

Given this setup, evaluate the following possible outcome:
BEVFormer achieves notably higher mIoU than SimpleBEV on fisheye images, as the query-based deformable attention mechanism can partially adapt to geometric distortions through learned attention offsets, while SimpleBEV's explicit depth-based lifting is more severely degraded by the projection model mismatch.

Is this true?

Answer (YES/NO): NO